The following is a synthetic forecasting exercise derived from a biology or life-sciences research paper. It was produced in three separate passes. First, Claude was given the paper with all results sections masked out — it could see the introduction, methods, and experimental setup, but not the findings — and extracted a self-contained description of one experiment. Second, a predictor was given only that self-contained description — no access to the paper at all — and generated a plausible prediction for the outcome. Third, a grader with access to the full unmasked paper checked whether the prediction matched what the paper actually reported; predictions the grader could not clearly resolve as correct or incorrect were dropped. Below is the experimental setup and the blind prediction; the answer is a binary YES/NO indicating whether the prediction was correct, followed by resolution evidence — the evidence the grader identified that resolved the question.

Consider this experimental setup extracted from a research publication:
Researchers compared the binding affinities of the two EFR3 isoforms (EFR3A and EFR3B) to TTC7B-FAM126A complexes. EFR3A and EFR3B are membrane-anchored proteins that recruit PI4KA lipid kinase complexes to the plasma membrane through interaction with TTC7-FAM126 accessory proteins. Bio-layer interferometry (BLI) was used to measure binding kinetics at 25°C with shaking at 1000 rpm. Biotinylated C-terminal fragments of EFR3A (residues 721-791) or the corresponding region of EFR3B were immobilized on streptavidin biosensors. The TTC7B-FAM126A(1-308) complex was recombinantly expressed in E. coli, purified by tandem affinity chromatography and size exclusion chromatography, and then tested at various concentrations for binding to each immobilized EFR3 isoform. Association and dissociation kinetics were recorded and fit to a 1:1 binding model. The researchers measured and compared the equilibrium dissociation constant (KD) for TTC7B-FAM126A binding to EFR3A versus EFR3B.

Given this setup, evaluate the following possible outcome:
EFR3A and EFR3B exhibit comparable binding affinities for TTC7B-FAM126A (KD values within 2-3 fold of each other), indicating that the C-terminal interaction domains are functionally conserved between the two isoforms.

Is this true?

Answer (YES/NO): NO